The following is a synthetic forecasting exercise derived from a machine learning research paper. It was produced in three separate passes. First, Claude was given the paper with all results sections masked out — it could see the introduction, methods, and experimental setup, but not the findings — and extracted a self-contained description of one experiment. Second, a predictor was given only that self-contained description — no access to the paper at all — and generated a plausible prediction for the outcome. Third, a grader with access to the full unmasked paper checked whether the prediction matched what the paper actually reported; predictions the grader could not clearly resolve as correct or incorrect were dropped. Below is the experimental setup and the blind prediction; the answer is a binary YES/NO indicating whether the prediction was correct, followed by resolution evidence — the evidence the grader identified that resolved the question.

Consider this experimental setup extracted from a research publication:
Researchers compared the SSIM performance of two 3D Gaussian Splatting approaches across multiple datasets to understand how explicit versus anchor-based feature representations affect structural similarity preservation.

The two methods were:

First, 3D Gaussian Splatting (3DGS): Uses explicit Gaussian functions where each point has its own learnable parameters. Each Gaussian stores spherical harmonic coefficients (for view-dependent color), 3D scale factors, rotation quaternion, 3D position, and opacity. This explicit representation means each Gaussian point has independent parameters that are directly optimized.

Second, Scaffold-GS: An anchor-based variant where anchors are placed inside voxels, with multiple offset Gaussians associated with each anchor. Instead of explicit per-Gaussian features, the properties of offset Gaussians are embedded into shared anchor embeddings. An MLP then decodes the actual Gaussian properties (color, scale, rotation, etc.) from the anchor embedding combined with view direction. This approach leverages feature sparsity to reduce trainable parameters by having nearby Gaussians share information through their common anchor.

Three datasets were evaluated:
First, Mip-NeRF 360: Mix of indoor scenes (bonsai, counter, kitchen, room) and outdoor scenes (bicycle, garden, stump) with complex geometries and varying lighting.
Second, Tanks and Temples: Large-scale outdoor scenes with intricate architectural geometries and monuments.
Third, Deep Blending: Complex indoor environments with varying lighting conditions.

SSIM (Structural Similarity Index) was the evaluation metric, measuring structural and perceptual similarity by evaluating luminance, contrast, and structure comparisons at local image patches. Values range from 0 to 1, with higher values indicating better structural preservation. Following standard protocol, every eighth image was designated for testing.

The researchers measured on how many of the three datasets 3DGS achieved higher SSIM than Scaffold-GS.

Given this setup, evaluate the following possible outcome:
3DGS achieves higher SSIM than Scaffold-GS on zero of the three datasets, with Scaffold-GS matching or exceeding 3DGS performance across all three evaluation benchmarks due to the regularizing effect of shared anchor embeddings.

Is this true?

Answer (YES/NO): NO